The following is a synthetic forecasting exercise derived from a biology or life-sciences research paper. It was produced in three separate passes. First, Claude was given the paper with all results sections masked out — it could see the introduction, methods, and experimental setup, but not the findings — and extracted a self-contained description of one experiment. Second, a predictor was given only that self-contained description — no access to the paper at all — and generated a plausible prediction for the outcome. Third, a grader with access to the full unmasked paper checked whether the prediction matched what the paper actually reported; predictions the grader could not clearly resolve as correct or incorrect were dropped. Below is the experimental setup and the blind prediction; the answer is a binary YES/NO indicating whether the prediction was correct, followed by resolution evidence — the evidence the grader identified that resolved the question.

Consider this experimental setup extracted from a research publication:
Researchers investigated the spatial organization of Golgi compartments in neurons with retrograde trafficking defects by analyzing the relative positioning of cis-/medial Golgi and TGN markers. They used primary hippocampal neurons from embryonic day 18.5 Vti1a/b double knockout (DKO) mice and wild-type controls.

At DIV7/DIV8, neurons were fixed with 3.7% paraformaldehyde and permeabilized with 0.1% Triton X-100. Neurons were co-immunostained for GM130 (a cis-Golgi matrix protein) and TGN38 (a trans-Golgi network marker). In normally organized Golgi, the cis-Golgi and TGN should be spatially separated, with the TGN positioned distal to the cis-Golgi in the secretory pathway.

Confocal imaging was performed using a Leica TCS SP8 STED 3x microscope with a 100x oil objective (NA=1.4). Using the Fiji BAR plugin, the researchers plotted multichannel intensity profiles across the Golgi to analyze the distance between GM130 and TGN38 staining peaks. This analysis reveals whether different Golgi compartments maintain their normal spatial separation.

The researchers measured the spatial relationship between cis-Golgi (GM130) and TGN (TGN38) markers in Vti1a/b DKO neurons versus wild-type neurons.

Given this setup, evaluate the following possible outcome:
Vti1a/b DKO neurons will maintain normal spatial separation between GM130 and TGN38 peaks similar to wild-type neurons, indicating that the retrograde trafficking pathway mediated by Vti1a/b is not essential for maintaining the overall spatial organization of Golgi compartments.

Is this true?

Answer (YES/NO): YES